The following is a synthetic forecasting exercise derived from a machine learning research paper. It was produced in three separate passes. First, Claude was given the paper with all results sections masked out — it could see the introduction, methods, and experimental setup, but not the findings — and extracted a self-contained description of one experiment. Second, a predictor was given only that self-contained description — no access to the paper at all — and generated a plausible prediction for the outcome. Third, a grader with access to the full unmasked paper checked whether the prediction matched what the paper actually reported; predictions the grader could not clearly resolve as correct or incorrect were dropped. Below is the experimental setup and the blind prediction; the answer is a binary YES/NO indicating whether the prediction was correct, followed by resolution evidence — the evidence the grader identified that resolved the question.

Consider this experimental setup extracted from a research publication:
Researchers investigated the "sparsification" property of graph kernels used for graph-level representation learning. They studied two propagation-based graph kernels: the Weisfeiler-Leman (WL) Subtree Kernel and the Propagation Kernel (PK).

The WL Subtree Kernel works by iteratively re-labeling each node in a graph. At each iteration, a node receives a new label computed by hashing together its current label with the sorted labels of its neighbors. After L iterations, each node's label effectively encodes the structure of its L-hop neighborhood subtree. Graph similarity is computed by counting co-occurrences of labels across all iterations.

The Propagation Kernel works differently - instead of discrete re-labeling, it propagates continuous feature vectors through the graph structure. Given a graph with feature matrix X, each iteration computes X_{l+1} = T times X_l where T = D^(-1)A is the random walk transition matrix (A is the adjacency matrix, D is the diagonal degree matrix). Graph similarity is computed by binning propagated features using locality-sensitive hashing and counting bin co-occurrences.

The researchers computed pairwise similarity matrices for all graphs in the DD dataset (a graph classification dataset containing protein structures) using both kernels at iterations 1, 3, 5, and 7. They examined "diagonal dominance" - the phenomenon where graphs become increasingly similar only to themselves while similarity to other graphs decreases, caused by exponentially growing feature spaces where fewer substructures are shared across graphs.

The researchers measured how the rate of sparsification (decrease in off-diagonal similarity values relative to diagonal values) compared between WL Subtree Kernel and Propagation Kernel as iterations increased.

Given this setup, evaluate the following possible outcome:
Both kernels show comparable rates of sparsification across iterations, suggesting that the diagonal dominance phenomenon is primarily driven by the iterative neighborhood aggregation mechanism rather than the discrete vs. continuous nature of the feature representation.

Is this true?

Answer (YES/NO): NO